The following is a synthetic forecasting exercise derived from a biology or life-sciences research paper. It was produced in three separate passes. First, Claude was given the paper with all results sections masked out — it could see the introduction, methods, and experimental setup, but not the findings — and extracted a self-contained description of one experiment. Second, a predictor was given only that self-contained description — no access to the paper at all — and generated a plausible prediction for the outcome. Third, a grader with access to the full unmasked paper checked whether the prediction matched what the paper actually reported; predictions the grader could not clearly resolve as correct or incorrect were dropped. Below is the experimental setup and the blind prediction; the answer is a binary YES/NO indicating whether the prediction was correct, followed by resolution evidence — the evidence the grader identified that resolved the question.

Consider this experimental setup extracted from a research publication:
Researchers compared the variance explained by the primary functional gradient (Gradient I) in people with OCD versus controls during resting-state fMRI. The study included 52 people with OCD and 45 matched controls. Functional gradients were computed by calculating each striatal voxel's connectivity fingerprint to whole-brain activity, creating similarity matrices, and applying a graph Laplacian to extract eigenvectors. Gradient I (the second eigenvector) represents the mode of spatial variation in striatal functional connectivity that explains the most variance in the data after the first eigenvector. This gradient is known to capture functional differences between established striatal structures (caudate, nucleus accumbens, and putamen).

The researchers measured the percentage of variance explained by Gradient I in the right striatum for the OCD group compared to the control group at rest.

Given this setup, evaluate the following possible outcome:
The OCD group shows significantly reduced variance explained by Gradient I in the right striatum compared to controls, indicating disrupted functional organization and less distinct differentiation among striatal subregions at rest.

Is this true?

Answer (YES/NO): NO